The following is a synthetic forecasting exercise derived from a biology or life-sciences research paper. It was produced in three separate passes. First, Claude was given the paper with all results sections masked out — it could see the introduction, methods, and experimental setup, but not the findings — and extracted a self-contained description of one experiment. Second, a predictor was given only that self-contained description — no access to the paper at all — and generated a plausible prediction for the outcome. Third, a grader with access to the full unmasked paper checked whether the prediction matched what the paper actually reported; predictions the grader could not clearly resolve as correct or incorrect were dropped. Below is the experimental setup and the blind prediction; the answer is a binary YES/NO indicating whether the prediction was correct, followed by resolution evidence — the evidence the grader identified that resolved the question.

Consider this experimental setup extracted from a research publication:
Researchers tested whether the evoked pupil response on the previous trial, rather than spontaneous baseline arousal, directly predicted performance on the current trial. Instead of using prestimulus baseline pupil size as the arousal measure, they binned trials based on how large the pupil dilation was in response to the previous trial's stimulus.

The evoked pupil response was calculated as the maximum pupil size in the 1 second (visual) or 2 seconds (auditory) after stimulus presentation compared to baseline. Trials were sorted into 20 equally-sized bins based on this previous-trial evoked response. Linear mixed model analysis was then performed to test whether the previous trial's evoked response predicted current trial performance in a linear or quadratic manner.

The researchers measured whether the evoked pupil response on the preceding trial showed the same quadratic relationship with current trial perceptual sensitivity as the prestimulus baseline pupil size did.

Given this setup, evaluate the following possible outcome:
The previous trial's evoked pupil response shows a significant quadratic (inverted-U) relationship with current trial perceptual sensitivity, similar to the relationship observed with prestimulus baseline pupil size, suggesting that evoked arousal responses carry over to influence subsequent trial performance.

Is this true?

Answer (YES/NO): NO